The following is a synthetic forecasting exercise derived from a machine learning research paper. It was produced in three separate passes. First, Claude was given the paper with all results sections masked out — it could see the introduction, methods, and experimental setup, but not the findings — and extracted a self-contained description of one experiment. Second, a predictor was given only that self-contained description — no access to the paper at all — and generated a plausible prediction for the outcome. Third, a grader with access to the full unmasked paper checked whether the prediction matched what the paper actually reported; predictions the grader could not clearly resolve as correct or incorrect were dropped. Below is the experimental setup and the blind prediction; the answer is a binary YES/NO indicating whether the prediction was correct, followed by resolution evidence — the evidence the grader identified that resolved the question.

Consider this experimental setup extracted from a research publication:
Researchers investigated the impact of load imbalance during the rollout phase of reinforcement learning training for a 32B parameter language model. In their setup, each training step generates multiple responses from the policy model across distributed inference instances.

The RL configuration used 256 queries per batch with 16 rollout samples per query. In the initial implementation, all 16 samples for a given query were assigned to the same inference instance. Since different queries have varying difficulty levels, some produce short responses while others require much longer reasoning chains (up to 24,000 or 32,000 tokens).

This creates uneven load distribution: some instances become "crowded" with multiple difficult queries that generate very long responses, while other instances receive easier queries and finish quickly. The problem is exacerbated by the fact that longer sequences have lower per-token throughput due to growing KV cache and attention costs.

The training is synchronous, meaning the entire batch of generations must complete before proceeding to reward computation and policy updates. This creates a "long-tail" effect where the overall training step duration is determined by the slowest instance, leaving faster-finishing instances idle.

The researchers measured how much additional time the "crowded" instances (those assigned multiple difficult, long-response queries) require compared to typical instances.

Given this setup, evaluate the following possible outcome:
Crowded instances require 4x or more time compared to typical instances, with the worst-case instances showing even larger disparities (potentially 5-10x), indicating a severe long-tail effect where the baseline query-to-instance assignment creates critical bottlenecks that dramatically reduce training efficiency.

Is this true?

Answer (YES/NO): NO